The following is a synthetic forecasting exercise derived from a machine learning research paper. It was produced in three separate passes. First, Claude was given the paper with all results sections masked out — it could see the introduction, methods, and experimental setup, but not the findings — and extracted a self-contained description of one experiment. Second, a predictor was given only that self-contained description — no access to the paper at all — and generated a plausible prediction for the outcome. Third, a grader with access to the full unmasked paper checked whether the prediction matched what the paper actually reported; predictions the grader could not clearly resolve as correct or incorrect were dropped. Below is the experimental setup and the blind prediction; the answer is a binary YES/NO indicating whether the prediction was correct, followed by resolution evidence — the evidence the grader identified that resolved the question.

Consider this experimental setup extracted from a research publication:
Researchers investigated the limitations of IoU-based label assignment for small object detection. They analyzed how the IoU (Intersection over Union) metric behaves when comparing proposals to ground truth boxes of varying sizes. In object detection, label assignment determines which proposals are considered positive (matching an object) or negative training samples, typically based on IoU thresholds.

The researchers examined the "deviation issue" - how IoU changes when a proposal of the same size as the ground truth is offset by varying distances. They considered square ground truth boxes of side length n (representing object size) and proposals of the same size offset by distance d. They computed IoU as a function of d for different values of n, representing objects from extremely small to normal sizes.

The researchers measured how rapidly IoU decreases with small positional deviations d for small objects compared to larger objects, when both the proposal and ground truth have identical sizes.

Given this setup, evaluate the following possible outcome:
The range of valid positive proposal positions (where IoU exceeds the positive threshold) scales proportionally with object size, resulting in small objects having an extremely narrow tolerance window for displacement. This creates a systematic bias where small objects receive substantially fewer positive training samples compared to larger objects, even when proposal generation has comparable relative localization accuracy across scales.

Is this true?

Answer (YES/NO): YES